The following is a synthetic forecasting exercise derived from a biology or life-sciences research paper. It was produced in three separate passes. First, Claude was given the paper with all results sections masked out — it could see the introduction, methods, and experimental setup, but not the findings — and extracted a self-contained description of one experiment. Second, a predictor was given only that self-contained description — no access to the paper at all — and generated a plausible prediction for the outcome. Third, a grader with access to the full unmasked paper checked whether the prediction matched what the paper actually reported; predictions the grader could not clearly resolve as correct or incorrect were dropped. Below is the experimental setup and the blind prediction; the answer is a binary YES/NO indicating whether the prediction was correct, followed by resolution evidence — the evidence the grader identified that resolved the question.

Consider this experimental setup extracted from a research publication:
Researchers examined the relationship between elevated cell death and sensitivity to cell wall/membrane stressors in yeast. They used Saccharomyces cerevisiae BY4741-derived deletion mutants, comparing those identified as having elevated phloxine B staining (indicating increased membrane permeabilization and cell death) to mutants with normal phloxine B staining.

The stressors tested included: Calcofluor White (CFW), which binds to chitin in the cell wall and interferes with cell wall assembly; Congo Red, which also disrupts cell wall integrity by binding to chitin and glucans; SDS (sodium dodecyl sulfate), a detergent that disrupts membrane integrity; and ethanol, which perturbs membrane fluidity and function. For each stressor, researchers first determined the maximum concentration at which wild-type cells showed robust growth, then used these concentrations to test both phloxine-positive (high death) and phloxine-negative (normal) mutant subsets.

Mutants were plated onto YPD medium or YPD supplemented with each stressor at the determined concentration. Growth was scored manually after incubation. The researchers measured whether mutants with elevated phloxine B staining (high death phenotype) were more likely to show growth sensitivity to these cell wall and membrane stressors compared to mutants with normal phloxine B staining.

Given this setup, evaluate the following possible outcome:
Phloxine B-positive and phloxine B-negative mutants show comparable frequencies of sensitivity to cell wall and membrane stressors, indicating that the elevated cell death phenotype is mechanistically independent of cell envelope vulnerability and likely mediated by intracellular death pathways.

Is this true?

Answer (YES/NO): NO